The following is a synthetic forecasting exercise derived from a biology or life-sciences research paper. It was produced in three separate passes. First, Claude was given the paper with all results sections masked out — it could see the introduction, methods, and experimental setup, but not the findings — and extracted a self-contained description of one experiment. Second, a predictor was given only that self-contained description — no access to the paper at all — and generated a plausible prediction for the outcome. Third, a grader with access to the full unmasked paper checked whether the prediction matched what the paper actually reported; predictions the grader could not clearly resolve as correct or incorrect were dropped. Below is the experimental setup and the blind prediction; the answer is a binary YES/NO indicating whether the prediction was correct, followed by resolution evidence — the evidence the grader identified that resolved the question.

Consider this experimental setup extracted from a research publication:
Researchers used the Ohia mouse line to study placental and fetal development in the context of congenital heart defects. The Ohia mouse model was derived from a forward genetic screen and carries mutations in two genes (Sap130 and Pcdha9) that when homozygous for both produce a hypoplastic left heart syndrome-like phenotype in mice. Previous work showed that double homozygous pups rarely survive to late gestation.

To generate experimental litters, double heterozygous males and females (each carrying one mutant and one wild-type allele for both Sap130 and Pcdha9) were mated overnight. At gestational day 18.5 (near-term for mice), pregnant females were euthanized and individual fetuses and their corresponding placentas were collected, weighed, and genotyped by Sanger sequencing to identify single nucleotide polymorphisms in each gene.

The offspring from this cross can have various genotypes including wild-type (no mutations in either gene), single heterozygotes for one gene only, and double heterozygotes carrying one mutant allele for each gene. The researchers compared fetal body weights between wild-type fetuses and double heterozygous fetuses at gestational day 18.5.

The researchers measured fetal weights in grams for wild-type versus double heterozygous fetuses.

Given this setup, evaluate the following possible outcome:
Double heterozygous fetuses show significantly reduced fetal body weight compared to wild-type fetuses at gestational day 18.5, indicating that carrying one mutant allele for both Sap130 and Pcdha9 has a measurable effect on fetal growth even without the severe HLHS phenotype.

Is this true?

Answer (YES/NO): NO